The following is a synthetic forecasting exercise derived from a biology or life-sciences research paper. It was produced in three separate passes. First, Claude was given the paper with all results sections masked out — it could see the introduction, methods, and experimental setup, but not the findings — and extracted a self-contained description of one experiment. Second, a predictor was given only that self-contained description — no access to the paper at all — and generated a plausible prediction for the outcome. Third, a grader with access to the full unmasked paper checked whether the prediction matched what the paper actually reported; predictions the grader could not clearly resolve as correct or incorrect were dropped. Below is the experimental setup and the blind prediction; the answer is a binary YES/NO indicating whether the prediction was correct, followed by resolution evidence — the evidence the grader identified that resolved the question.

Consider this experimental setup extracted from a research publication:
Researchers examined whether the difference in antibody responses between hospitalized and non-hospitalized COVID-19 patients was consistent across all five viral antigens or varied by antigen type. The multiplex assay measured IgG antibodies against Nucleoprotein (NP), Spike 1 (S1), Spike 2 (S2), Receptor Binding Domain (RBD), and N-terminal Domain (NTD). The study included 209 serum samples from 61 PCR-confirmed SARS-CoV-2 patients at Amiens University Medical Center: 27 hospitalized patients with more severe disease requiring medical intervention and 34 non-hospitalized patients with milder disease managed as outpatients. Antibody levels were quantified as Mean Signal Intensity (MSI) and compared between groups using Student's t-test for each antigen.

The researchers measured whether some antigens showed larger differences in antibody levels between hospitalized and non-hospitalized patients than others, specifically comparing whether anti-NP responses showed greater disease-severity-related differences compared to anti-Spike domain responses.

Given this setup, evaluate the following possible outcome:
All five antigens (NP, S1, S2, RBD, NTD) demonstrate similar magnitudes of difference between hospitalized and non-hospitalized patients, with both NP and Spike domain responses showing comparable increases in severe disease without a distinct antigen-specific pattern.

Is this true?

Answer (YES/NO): NO